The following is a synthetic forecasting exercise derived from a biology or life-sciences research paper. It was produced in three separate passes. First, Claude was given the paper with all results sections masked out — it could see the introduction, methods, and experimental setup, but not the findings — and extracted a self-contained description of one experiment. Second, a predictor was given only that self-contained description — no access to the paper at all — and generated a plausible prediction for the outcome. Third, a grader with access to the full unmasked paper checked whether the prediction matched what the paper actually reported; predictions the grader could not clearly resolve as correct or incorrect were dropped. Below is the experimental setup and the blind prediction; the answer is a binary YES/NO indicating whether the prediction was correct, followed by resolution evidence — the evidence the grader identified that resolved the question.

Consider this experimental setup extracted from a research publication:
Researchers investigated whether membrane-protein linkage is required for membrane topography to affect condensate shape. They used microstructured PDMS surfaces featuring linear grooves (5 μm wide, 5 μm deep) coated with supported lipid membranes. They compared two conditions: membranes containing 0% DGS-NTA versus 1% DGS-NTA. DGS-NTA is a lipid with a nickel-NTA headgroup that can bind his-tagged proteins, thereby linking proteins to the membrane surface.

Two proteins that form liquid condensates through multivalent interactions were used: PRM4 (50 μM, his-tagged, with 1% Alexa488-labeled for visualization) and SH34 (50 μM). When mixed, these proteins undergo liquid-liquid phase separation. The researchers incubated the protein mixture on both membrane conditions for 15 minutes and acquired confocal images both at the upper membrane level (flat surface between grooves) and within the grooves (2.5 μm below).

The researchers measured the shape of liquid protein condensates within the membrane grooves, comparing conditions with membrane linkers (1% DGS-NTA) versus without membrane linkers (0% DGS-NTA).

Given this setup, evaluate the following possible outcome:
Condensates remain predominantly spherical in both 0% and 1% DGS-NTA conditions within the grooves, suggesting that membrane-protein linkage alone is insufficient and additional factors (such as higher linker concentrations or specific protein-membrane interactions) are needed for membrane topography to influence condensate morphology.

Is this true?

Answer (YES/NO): NO